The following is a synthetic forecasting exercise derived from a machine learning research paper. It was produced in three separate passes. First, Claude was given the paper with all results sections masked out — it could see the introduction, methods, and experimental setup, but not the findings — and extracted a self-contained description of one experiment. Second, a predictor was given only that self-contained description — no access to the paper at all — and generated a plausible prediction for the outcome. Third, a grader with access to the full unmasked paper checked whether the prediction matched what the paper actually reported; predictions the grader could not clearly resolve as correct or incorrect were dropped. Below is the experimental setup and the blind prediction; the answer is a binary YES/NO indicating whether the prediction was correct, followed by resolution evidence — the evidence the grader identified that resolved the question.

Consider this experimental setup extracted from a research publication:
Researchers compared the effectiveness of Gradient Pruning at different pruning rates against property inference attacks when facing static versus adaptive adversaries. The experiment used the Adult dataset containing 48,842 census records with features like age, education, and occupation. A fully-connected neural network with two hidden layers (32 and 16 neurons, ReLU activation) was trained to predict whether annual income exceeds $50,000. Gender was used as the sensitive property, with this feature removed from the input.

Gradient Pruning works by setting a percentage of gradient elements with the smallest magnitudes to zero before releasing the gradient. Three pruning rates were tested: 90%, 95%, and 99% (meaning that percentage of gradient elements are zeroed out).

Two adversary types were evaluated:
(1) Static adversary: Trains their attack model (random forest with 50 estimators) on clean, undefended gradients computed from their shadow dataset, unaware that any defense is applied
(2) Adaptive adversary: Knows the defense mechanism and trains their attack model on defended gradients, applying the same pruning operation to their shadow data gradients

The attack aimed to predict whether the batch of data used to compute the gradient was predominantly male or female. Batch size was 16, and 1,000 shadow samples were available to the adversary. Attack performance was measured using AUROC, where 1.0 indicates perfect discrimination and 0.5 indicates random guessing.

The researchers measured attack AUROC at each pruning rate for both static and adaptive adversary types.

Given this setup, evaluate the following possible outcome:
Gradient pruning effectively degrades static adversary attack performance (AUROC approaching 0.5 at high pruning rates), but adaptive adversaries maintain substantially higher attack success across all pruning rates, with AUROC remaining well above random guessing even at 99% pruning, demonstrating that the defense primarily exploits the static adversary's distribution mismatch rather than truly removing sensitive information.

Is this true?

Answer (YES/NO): YES